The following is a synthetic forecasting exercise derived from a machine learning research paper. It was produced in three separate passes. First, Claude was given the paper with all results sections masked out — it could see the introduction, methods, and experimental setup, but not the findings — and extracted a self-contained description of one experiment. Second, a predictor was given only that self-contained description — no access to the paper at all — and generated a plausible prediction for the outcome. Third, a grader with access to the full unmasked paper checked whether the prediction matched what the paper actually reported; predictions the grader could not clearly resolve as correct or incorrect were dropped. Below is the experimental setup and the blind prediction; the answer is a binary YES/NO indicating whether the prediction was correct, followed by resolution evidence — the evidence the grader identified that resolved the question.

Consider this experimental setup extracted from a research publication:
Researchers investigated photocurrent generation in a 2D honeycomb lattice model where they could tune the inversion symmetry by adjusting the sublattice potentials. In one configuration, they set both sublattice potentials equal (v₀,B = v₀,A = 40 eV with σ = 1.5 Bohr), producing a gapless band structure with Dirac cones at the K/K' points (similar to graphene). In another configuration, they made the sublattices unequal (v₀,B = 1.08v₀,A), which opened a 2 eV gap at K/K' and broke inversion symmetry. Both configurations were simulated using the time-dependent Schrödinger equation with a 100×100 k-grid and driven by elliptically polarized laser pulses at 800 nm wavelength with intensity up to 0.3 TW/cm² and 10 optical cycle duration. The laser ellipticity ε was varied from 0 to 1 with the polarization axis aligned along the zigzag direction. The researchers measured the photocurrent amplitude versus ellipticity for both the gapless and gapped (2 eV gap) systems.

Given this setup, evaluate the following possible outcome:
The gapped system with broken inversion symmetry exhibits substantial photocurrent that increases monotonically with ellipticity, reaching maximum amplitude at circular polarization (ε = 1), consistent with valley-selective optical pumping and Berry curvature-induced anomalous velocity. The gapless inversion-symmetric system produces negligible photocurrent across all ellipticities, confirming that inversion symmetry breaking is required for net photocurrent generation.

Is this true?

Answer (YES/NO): NO